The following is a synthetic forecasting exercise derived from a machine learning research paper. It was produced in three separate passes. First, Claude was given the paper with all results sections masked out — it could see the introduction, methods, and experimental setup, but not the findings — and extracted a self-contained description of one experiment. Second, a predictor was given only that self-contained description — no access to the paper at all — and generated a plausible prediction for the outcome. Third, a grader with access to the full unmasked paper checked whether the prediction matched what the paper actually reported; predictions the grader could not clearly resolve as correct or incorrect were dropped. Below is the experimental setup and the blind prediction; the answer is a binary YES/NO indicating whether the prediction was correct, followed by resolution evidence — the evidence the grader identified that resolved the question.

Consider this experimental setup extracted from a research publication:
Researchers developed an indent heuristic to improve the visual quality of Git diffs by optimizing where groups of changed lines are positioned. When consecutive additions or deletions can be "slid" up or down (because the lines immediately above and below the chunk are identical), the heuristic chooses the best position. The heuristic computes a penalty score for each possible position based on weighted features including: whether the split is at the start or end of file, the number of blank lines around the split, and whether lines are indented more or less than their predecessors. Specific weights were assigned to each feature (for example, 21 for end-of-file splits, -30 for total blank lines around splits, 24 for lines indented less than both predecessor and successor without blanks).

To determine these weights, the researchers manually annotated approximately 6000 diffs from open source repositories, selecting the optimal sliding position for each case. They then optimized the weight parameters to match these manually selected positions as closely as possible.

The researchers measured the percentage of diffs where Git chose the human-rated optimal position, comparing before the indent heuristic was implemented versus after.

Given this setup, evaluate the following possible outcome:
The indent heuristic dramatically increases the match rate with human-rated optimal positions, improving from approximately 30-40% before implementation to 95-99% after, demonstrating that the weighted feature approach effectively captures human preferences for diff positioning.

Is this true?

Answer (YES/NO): YES